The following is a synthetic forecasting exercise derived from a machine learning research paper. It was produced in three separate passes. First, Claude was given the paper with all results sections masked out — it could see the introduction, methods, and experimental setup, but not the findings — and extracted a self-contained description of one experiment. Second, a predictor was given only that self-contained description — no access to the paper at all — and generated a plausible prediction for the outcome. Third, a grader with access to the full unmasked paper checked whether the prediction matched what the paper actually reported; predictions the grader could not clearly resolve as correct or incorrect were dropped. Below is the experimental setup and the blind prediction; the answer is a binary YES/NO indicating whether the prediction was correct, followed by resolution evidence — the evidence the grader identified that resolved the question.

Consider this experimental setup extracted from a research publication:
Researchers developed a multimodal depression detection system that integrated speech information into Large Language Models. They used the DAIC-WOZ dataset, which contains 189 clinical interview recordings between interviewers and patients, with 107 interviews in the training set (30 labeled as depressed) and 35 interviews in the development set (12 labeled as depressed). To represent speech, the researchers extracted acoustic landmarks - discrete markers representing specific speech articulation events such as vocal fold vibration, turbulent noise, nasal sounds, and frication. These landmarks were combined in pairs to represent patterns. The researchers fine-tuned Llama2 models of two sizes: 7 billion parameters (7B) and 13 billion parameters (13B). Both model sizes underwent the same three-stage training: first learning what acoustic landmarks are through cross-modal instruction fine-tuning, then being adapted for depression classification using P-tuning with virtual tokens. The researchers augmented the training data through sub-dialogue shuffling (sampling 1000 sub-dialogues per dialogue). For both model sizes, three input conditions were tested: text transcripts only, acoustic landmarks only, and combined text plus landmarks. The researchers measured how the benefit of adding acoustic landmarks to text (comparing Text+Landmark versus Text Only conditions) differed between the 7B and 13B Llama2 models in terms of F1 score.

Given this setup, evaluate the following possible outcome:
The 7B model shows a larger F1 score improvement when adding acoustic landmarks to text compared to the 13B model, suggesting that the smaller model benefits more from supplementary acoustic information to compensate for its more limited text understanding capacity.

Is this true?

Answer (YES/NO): NO